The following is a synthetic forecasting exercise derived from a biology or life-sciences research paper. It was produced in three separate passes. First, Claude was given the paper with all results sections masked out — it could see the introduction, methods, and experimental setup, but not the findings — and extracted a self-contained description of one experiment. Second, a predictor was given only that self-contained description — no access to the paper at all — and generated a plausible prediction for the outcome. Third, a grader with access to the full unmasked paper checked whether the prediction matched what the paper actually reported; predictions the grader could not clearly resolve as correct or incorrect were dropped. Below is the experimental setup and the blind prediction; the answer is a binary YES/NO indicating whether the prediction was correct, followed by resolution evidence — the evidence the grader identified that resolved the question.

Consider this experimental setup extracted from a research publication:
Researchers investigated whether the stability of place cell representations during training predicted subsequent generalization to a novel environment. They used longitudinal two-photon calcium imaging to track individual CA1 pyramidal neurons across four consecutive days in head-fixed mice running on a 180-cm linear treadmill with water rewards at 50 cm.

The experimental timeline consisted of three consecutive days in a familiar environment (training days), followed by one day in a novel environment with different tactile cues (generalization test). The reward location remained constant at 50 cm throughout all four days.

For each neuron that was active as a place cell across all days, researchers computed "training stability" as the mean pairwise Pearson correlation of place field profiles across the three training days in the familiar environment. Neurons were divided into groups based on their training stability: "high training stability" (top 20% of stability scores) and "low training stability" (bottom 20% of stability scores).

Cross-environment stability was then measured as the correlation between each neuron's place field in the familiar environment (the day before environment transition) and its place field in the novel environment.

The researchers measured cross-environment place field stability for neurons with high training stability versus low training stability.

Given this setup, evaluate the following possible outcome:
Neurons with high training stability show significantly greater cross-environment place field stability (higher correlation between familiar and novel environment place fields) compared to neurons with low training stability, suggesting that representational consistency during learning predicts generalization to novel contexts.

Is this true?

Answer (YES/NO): YES